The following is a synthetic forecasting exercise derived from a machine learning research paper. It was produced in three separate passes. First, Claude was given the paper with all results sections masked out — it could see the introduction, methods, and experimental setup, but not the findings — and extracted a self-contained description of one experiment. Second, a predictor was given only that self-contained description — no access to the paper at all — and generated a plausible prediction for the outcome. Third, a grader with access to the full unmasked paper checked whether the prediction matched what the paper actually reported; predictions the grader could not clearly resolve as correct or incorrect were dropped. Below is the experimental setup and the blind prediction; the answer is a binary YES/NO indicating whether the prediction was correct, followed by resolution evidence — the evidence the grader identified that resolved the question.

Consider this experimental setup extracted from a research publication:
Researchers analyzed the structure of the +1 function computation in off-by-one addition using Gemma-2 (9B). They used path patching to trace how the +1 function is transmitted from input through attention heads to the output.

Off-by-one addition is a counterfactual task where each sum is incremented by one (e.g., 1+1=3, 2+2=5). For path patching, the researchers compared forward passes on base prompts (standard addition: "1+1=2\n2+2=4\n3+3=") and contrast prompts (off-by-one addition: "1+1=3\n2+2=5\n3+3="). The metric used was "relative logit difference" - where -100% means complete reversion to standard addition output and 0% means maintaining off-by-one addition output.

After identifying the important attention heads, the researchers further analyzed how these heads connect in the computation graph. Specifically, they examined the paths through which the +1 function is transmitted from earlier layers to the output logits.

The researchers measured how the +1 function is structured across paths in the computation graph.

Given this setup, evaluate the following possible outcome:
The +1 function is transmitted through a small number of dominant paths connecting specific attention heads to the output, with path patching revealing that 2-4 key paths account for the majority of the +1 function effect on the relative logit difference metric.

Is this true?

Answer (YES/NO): NO